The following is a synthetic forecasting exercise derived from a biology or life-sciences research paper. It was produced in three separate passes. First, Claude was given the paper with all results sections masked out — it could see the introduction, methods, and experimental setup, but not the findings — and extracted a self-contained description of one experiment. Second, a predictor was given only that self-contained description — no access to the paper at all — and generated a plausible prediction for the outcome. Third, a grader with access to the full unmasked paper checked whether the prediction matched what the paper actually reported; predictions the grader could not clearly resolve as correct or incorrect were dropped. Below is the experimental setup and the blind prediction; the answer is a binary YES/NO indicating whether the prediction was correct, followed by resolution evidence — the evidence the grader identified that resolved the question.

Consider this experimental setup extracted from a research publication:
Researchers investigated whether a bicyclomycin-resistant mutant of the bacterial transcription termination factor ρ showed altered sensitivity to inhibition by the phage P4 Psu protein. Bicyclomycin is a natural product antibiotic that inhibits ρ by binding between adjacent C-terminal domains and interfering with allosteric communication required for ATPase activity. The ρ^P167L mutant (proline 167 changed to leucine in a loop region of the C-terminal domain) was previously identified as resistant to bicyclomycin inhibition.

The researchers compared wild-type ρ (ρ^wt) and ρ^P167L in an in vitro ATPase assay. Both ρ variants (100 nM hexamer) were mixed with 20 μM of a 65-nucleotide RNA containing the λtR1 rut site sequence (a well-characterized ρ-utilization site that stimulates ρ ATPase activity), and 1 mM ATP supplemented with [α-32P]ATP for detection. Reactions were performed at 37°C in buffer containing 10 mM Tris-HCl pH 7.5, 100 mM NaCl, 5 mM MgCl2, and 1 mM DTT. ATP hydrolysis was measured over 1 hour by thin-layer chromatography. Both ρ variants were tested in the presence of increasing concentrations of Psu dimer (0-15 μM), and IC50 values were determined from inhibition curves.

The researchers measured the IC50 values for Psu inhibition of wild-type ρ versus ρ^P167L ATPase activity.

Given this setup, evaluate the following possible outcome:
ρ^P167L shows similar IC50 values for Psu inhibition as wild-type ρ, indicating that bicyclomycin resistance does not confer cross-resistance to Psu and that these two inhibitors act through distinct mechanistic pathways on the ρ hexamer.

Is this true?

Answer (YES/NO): YES